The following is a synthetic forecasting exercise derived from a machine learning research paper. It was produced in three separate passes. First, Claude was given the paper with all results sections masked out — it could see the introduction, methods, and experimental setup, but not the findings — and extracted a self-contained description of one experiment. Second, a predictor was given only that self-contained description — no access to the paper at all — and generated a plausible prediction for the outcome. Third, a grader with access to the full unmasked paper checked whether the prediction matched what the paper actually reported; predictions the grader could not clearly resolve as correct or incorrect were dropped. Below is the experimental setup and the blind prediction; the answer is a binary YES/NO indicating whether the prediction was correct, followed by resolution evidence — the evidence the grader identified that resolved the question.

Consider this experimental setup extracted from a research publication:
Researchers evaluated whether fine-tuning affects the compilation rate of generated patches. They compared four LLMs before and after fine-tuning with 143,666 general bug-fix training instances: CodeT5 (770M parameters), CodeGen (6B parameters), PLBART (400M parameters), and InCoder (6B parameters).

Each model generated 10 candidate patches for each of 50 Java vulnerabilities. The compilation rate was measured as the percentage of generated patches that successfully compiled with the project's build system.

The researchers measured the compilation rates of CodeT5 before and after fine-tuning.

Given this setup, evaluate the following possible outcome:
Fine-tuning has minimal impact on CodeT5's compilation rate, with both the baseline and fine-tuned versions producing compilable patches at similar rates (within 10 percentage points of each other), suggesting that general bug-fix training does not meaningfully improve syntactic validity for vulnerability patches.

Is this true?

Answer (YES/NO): NO